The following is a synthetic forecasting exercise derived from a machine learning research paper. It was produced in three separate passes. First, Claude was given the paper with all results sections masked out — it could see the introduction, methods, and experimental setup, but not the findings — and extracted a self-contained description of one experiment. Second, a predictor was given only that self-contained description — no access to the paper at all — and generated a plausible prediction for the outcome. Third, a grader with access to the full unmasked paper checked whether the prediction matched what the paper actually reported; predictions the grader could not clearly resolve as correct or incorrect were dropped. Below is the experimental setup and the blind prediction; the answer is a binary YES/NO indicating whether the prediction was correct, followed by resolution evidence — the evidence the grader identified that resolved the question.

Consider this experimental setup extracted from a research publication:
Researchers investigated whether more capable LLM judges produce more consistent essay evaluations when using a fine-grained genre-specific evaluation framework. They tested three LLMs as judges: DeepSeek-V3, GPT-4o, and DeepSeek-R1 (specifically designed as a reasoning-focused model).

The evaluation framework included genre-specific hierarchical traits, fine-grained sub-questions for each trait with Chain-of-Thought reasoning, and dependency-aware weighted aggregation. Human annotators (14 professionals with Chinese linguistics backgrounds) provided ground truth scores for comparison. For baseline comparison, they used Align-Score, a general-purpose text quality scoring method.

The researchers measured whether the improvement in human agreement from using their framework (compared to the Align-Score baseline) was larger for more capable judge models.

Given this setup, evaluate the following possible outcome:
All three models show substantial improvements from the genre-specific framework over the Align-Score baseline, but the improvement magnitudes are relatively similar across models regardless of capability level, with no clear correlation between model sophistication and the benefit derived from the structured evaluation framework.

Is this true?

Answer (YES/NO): NO